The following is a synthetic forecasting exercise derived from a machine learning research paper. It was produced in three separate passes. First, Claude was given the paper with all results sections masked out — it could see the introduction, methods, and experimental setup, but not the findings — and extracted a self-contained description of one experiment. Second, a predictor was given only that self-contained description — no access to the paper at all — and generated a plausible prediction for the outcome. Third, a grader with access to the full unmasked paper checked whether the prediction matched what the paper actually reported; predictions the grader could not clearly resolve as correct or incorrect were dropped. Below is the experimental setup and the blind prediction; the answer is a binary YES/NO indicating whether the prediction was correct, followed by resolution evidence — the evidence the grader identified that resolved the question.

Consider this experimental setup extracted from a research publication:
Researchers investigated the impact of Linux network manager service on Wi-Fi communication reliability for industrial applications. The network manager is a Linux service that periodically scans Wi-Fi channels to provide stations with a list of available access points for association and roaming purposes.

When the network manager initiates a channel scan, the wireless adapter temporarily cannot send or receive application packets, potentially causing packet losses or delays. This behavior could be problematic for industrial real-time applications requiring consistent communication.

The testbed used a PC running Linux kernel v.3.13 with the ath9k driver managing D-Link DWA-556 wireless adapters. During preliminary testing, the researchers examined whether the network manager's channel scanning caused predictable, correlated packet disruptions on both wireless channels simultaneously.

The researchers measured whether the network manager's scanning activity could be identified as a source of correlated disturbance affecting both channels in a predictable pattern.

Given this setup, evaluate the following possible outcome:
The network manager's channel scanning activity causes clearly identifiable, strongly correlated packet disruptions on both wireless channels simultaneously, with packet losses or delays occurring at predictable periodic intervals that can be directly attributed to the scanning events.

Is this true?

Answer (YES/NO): YES